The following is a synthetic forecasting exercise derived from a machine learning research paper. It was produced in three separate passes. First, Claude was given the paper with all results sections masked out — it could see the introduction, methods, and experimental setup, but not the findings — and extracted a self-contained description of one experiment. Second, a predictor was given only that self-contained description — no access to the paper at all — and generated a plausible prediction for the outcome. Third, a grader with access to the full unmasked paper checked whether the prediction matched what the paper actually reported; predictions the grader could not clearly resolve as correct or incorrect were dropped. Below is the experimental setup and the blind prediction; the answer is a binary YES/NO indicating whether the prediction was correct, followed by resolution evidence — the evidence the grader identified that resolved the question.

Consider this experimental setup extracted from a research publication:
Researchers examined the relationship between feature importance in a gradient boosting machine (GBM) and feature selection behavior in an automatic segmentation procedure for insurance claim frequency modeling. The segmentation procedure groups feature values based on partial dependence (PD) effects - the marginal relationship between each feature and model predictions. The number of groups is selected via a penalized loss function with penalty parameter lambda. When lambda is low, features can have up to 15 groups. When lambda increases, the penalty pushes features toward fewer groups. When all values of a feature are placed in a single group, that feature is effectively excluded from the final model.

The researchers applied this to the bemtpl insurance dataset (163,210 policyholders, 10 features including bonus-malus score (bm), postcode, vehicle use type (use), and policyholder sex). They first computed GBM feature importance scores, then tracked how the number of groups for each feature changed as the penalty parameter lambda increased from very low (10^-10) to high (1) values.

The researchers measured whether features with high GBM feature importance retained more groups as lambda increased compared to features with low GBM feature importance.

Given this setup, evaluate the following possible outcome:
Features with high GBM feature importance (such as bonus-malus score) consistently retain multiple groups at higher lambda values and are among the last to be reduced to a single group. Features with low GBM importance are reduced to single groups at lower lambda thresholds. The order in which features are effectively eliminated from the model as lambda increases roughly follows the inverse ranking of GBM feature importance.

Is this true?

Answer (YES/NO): YES